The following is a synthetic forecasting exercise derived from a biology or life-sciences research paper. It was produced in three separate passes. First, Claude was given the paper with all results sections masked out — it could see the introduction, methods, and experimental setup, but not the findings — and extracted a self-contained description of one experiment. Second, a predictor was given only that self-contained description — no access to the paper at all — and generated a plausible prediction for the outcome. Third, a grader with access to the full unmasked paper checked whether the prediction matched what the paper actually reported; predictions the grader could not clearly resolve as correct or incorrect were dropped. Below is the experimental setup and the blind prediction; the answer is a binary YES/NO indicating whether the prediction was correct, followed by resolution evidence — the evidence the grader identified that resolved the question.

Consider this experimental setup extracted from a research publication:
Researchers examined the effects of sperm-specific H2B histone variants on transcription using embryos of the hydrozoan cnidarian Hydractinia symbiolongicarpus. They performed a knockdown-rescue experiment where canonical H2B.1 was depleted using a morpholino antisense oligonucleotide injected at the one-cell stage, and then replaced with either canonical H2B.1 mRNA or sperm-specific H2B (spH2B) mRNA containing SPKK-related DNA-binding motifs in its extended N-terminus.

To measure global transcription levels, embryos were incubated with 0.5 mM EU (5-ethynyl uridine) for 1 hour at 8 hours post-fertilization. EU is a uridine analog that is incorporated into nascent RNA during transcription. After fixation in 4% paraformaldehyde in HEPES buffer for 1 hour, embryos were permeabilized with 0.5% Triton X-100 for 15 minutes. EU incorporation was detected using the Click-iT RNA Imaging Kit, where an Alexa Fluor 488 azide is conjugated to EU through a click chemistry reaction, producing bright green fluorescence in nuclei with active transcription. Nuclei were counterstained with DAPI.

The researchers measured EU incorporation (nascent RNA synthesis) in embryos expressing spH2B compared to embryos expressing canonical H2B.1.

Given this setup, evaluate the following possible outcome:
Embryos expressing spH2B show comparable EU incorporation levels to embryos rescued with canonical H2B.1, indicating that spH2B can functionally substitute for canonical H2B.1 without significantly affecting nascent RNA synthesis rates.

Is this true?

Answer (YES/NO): NO